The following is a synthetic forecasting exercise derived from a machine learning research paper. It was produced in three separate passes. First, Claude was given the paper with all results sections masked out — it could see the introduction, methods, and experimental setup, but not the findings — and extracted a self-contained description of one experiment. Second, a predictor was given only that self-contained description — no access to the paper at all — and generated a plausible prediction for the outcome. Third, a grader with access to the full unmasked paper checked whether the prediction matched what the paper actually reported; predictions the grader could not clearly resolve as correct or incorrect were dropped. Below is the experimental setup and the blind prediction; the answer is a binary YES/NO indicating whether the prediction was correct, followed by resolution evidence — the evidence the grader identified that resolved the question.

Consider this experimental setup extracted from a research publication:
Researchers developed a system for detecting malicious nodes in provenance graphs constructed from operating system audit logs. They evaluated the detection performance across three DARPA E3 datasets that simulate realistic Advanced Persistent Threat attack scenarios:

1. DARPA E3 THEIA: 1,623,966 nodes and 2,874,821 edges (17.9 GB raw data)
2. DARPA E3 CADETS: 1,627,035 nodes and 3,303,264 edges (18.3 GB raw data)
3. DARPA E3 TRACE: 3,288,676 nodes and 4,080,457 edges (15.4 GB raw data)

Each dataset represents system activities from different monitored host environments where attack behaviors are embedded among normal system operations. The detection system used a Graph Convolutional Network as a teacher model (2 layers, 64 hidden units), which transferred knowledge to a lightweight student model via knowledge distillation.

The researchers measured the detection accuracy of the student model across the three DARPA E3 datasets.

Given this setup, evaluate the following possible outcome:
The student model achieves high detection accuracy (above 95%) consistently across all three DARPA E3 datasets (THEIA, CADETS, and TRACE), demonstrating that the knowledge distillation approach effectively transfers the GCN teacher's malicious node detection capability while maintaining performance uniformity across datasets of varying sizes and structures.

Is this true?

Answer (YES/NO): YES